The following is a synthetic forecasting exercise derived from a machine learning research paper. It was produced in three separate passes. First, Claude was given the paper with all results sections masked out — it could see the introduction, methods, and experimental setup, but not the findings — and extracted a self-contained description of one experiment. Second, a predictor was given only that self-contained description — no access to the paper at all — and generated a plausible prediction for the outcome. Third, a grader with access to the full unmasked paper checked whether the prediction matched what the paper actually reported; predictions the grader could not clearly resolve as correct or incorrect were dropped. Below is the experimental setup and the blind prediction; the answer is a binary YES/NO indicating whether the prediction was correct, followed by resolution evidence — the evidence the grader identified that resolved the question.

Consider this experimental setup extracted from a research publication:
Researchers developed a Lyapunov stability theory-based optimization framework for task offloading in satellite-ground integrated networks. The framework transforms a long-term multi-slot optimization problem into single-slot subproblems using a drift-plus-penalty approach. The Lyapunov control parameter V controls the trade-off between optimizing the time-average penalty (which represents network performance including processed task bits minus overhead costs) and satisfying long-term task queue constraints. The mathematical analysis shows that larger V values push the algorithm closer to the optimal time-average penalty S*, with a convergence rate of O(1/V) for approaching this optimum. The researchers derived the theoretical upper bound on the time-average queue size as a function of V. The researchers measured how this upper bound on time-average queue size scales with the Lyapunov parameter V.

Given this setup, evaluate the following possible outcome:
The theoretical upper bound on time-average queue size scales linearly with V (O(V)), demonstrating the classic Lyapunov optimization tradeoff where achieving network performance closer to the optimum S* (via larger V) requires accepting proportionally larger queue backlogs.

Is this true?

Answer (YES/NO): YES